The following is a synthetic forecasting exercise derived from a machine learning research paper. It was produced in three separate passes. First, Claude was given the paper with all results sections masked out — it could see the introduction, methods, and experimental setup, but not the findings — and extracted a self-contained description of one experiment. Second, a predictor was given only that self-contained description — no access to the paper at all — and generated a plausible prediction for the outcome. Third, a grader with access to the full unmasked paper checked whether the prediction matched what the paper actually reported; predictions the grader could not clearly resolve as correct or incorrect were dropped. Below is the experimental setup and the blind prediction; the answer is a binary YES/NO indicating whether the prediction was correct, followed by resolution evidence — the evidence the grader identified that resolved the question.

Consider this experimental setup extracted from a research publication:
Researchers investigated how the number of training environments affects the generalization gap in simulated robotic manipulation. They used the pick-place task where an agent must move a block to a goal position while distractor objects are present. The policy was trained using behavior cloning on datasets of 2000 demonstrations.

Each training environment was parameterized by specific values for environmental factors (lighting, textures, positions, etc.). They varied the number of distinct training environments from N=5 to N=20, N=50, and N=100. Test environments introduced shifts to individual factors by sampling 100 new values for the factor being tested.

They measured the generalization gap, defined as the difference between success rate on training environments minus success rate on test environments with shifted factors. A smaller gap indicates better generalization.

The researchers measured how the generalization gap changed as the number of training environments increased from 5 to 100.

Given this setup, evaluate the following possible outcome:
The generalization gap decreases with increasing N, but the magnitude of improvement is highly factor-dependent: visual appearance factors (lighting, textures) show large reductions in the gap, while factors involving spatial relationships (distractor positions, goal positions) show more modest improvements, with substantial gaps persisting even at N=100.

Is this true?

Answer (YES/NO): NO